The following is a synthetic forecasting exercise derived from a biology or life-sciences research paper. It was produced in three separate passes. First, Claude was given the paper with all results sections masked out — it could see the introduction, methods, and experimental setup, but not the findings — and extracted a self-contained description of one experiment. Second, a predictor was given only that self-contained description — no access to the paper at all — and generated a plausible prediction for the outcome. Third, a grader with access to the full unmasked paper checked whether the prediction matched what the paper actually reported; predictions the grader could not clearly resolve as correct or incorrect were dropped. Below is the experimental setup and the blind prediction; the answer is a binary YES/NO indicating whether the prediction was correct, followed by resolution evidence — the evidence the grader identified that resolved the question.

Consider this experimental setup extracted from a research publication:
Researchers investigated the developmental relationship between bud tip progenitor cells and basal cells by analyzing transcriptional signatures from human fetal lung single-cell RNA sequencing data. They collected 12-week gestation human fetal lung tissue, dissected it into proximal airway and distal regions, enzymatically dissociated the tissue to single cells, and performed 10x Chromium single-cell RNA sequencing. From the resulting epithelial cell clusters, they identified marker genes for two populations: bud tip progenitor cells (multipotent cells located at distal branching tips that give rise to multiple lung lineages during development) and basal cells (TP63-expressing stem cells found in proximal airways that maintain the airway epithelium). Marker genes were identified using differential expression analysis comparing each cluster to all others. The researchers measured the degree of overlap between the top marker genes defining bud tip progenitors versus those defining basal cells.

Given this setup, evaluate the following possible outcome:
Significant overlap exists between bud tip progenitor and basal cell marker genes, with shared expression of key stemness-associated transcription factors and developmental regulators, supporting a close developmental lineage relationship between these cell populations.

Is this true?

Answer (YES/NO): NO